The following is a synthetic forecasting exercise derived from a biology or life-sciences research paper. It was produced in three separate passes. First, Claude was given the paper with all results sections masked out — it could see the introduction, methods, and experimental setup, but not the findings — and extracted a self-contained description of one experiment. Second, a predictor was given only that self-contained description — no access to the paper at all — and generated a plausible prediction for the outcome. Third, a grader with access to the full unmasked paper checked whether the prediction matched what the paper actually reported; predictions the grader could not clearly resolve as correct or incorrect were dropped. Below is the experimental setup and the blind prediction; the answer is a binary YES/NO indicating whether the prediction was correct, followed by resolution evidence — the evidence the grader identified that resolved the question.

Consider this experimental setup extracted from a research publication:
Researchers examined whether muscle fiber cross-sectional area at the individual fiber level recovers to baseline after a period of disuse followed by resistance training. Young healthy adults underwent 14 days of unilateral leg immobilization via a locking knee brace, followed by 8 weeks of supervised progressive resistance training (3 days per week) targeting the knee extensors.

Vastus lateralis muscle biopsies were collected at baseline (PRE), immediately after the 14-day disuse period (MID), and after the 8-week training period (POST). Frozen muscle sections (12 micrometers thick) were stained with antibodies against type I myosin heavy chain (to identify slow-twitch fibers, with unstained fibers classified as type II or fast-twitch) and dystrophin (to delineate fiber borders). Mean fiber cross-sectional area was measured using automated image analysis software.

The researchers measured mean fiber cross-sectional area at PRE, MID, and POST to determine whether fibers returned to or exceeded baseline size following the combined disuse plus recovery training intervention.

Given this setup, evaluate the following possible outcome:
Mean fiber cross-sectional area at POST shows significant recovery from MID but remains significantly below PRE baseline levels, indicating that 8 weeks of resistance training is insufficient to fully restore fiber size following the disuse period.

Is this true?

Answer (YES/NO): NO